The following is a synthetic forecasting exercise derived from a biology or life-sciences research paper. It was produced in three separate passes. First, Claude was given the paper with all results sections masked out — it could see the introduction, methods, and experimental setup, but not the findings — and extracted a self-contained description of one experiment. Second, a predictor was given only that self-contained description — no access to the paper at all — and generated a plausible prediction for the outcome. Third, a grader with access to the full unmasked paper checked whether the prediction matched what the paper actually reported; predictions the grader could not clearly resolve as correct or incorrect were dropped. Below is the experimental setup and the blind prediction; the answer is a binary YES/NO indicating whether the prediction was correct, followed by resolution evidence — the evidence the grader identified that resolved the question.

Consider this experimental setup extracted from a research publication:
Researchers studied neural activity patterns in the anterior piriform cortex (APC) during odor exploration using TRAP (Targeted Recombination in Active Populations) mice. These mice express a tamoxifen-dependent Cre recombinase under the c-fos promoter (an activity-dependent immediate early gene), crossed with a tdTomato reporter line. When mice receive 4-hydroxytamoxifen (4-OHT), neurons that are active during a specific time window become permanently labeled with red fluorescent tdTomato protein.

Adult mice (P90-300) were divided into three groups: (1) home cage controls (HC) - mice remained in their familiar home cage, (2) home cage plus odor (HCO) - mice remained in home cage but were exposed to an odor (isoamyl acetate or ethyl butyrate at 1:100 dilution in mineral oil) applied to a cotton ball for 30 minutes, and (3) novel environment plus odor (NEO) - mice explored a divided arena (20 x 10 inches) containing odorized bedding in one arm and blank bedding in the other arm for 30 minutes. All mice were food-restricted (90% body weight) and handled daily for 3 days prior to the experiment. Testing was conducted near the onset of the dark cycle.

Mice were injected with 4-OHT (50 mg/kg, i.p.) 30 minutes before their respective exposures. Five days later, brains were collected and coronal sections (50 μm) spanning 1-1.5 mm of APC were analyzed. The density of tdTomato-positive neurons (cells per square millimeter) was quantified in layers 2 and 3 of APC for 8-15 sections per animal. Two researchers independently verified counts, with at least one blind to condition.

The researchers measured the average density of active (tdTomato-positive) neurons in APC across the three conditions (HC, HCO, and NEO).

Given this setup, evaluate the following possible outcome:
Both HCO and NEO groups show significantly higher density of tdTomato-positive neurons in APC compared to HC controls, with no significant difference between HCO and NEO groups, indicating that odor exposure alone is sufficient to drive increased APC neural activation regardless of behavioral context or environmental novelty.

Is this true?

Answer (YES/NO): NO